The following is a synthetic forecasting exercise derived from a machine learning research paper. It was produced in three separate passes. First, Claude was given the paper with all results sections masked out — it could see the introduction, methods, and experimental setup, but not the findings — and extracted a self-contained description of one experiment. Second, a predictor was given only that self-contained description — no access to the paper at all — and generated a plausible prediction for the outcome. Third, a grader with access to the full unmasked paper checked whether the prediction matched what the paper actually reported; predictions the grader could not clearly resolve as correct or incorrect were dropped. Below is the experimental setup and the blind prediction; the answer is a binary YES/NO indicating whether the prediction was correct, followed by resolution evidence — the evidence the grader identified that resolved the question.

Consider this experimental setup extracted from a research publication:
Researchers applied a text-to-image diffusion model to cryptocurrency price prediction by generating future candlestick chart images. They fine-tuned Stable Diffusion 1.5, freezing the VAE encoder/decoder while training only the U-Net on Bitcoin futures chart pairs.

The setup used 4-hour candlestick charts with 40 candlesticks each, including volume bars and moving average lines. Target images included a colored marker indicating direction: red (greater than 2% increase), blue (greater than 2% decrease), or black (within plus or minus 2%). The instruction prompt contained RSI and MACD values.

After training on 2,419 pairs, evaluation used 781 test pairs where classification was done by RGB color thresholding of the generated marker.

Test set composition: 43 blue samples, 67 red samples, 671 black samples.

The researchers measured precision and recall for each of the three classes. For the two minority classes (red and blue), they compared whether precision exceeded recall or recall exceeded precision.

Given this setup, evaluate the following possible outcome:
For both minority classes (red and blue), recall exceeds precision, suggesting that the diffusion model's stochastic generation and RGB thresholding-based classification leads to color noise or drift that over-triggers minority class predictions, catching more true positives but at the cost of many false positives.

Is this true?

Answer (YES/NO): YES